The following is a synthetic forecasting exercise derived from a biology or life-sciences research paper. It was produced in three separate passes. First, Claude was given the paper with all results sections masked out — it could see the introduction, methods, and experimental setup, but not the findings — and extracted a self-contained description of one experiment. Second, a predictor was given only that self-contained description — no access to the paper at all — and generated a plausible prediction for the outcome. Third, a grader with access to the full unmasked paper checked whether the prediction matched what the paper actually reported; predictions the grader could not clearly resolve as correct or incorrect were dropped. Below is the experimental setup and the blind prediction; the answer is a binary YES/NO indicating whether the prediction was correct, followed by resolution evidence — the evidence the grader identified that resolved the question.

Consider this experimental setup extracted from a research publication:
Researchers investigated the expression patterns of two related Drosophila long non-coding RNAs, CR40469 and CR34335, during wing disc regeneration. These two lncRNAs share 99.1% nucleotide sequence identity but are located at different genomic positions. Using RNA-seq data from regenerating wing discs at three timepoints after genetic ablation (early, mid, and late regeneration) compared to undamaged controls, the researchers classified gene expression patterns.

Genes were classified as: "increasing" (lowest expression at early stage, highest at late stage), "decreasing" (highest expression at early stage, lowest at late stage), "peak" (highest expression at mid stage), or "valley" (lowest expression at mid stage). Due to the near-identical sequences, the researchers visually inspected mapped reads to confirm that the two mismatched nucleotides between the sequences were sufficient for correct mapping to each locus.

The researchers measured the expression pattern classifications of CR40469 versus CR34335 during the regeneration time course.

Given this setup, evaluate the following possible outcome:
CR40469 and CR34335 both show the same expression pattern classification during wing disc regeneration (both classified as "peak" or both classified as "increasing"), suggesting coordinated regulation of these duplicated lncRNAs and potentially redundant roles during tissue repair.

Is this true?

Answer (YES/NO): NO